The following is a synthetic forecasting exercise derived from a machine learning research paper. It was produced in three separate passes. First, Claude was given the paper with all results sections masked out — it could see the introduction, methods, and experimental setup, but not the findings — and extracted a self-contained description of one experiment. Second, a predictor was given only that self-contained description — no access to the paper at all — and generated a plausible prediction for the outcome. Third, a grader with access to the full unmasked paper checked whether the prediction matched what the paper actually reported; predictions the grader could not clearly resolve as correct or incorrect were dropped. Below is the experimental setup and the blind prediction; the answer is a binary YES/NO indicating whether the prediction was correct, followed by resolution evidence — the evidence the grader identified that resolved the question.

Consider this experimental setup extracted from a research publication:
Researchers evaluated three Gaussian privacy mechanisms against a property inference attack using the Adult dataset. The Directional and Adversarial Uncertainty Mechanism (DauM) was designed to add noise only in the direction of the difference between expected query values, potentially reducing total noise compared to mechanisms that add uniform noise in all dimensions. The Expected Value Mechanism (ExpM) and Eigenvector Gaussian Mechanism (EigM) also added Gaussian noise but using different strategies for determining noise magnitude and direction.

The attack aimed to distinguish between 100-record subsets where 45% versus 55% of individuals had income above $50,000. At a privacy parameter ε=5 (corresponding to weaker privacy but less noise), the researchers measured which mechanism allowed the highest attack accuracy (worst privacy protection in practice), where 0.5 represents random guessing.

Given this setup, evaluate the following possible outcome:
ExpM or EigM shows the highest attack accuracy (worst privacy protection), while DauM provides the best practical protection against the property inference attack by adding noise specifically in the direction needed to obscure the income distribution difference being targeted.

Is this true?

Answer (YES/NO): NO